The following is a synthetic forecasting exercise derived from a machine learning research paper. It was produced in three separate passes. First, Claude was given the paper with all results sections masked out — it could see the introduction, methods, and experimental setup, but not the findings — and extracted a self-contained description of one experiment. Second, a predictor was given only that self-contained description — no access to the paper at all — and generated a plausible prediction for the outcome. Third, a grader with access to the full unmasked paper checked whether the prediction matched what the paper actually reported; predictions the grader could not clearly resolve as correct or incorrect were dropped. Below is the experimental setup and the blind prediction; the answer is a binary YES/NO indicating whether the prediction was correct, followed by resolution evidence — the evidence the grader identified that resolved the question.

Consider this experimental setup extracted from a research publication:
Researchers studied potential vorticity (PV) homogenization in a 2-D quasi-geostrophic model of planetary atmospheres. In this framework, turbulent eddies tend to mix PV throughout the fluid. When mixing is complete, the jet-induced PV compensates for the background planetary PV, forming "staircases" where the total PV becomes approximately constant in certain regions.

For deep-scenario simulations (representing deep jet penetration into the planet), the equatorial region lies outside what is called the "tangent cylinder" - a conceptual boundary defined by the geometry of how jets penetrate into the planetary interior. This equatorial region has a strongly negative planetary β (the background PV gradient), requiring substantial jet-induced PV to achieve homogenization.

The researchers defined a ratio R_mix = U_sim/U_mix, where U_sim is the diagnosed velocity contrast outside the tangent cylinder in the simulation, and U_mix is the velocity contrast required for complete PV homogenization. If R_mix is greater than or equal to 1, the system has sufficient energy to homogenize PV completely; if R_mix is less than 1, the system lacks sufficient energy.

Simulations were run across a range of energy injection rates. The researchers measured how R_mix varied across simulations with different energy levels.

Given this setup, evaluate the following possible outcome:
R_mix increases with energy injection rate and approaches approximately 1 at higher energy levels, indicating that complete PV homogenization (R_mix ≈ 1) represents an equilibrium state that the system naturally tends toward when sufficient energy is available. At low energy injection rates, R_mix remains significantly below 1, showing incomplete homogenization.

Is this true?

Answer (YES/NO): NO